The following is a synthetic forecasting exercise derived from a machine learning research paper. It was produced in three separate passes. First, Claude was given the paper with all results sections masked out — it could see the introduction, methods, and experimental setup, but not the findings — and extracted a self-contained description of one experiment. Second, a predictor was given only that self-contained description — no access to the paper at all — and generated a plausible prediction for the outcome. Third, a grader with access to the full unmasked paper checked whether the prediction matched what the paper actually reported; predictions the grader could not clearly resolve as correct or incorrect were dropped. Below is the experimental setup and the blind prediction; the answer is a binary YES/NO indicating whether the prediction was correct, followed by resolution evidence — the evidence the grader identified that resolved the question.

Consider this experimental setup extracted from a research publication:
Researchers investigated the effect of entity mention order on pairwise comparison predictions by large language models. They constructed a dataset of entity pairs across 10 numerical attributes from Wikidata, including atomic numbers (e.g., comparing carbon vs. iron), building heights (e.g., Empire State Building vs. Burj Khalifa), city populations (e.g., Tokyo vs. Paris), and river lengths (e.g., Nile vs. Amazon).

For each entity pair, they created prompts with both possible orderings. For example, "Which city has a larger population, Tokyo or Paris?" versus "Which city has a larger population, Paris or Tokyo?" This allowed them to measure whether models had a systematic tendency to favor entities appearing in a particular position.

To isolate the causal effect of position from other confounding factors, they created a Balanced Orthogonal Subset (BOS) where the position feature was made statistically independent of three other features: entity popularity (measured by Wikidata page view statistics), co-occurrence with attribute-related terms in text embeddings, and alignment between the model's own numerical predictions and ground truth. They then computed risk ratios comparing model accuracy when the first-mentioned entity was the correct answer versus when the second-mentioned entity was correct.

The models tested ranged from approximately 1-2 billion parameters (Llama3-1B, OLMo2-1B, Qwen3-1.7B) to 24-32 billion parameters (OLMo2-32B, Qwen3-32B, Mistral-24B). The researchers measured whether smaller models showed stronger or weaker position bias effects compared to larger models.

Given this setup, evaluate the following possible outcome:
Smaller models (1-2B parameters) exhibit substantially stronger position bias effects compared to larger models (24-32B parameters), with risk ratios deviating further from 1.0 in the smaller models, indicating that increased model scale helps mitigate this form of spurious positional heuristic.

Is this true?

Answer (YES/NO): YES